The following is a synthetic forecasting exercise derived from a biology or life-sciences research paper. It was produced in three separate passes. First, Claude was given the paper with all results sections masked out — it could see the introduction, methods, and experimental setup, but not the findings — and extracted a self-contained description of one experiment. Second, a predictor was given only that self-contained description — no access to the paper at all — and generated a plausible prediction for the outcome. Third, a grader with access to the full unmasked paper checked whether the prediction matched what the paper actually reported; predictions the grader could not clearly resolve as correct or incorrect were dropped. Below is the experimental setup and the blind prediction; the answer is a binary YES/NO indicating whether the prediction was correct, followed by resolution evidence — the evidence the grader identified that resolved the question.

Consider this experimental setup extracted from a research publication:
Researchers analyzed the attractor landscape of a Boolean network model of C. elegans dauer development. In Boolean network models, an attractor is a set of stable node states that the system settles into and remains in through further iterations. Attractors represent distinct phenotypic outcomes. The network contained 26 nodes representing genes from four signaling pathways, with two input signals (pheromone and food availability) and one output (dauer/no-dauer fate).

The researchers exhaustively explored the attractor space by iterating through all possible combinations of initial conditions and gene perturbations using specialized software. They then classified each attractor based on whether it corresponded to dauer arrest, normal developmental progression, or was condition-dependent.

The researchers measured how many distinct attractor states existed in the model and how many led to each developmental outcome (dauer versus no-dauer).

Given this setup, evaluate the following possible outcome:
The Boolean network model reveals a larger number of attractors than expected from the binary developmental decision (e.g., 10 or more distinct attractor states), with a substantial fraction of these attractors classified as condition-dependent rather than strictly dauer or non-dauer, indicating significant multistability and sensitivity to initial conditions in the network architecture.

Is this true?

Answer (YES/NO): NO